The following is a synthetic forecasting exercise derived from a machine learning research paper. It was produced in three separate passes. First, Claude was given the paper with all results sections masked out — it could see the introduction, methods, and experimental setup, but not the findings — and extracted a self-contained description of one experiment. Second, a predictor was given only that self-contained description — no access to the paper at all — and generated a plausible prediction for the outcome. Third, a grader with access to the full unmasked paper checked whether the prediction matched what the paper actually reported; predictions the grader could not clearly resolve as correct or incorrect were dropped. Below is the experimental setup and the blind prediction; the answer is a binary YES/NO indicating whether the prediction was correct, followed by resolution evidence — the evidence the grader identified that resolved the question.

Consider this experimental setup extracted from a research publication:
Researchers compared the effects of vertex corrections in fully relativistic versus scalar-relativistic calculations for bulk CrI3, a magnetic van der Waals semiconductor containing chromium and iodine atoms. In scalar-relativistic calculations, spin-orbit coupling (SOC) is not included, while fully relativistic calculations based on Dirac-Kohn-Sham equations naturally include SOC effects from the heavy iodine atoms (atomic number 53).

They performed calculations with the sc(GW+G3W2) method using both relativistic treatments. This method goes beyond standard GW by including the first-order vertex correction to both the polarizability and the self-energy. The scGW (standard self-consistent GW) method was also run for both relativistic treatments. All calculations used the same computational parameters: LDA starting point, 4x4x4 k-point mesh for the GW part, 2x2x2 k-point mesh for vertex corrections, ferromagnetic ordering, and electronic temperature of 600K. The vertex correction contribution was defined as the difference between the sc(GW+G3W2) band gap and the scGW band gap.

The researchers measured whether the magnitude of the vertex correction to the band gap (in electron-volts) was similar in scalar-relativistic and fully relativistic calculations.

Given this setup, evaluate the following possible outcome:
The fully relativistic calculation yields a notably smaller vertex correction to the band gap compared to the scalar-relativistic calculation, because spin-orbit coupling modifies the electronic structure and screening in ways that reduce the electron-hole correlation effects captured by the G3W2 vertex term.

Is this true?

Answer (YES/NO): YES